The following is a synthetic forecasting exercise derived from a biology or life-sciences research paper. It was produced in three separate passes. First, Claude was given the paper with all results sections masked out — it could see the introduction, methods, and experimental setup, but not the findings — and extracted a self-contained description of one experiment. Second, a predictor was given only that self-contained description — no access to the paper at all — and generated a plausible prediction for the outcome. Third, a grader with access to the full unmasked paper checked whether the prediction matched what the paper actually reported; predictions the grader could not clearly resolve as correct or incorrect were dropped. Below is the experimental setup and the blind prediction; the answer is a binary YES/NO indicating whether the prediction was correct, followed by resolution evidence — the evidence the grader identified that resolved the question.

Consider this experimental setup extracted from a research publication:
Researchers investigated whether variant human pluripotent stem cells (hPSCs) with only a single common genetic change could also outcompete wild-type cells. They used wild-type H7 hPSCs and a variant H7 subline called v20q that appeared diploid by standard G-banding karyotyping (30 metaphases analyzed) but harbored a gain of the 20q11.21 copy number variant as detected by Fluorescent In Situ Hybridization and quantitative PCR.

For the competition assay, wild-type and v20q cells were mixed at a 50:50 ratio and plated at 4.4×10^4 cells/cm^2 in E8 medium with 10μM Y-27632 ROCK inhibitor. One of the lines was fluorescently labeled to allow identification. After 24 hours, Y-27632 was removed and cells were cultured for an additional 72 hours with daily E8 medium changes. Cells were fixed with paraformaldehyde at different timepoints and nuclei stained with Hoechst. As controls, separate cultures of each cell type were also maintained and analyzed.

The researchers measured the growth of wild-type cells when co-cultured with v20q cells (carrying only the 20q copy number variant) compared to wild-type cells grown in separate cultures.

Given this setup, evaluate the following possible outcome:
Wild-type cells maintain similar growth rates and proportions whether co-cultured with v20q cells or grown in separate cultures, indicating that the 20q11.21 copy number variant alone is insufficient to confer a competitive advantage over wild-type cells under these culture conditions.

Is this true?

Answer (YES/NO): YES